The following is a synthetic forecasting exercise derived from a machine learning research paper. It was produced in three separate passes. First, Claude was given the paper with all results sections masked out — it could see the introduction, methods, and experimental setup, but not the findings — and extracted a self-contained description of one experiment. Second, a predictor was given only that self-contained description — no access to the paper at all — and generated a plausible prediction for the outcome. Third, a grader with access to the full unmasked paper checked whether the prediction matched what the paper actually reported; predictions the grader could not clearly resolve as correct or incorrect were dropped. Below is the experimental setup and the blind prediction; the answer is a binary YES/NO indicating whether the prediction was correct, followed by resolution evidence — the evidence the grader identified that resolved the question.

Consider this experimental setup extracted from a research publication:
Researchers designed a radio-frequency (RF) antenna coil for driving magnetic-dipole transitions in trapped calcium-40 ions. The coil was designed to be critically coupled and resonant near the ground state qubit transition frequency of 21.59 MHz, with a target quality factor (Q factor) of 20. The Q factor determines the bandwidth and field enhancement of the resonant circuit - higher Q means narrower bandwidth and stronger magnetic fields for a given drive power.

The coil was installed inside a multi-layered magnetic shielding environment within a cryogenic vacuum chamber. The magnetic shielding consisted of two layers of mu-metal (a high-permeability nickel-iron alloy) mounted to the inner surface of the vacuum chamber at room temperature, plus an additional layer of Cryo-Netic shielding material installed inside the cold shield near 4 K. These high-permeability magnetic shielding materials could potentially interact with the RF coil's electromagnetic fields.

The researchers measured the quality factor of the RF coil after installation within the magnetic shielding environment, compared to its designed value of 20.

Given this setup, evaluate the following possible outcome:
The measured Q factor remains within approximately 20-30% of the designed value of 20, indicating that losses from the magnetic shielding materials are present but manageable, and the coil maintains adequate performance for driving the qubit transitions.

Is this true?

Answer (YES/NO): NO